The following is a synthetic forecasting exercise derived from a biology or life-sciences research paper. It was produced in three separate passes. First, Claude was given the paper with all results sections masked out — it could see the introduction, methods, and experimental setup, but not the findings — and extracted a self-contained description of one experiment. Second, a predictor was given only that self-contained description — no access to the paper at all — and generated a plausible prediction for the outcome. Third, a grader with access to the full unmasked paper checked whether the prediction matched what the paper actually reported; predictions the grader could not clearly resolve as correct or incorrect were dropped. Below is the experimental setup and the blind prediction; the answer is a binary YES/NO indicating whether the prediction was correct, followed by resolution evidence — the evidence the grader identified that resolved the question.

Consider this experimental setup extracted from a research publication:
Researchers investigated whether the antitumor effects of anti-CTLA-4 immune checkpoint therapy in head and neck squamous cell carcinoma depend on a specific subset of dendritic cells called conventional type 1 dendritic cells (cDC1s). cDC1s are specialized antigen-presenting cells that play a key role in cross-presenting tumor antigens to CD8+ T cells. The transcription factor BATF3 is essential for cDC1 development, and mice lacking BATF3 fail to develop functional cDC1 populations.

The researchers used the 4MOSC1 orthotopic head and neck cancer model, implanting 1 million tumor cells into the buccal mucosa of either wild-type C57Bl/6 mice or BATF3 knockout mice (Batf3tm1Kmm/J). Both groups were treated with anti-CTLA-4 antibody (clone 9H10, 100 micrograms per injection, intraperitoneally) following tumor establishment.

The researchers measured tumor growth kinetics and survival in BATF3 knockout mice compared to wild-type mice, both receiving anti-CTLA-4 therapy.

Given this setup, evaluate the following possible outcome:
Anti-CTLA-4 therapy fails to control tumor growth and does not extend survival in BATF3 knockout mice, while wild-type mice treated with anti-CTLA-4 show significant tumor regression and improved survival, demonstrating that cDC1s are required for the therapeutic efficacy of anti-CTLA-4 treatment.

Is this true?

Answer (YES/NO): YES